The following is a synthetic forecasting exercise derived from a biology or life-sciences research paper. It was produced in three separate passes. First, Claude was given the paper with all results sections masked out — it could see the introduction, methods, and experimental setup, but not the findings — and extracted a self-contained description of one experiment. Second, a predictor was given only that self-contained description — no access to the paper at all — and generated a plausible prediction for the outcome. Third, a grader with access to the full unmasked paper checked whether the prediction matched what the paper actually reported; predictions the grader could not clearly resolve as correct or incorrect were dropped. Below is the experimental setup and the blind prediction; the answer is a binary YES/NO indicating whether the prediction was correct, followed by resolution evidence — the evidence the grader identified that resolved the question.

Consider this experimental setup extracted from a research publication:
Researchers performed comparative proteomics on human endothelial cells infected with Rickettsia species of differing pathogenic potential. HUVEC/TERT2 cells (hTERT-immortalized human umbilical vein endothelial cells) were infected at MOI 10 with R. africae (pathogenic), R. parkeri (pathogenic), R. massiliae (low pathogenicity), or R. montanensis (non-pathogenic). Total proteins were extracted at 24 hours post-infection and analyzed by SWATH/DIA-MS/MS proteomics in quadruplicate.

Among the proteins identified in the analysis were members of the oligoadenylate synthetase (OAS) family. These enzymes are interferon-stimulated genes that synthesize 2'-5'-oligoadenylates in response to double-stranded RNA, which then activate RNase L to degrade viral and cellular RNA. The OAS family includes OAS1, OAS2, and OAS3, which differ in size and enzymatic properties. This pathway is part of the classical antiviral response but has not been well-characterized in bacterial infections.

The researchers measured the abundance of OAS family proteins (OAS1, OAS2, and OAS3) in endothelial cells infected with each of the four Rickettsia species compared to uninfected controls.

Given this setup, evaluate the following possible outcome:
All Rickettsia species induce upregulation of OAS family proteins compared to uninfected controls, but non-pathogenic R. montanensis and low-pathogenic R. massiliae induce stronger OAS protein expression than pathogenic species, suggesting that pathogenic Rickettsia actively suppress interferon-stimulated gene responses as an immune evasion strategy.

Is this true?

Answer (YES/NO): NO